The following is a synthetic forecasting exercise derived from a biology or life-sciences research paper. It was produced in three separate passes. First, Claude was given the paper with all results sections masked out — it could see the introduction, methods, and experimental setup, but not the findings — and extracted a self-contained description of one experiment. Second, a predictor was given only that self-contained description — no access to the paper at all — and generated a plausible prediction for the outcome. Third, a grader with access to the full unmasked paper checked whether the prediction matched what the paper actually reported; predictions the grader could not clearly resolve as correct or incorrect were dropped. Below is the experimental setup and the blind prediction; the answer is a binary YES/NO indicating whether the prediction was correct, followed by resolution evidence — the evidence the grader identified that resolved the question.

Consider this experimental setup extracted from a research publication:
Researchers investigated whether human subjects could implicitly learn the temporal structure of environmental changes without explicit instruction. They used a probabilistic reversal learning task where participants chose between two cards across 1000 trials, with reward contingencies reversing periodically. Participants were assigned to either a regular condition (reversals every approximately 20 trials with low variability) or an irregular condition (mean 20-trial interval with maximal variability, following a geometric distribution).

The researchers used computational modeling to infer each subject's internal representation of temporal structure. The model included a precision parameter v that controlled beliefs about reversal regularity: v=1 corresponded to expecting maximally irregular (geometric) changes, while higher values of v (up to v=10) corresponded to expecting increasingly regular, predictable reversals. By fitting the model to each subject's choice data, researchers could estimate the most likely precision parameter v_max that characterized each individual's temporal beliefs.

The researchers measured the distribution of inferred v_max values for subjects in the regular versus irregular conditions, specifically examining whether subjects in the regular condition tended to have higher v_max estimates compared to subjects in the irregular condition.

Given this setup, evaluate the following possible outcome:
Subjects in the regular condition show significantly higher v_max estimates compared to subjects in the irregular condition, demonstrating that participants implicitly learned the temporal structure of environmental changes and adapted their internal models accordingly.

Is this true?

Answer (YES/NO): NO